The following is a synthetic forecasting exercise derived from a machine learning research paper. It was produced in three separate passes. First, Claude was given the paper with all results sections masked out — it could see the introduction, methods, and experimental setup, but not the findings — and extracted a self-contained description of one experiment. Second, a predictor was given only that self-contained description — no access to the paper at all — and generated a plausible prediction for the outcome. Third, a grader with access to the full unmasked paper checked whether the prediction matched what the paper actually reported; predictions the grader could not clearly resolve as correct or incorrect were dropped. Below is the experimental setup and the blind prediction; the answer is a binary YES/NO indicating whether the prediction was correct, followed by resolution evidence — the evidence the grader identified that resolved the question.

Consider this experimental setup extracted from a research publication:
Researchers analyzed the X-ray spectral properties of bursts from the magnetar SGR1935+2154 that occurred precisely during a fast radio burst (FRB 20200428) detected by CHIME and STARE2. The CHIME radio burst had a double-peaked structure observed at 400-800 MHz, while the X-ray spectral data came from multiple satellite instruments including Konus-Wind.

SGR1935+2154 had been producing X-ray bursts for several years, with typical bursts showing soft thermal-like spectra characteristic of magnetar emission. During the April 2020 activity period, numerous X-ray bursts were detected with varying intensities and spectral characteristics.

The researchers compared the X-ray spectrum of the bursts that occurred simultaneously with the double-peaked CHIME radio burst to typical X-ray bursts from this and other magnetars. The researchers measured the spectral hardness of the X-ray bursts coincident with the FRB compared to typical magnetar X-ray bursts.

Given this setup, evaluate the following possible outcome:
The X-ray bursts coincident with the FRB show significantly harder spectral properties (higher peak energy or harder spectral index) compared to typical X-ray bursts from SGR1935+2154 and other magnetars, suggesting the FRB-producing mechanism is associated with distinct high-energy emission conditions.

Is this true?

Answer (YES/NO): YES